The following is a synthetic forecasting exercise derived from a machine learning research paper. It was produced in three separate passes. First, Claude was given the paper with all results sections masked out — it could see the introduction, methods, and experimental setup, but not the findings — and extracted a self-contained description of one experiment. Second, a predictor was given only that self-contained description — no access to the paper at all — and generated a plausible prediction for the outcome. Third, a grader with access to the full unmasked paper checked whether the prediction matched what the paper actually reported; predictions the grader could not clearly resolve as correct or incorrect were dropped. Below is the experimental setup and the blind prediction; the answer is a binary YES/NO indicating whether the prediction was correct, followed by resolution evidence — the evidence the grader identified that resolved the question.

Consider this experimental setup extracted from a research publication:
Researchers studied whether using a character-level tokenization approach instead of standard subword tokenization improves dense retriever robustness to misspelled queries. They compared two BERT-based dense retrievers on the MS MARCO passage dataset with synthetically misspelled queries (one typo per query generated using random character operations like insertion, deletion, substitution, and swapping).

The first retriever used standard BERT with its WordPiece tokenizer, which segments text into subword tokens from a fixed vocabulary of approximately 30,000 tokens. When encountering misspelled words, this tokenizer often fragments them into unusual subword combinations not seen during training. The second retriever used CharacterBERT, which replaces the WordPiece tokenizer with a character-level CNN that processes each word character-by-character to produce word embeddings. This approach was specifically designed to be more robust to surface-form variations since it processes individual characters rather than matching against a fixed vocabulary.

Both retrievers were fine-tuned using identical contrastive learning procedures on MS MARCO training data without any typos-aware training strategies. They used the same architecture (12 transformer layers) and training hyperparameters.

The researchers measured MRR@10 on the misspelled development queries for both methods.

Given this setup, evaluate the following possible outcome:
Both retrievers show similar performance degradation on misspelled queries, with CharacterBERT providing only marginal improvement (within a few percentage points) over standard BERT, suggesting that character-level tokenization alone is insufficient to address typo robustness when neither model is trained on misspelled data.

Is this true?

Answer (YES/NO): YES